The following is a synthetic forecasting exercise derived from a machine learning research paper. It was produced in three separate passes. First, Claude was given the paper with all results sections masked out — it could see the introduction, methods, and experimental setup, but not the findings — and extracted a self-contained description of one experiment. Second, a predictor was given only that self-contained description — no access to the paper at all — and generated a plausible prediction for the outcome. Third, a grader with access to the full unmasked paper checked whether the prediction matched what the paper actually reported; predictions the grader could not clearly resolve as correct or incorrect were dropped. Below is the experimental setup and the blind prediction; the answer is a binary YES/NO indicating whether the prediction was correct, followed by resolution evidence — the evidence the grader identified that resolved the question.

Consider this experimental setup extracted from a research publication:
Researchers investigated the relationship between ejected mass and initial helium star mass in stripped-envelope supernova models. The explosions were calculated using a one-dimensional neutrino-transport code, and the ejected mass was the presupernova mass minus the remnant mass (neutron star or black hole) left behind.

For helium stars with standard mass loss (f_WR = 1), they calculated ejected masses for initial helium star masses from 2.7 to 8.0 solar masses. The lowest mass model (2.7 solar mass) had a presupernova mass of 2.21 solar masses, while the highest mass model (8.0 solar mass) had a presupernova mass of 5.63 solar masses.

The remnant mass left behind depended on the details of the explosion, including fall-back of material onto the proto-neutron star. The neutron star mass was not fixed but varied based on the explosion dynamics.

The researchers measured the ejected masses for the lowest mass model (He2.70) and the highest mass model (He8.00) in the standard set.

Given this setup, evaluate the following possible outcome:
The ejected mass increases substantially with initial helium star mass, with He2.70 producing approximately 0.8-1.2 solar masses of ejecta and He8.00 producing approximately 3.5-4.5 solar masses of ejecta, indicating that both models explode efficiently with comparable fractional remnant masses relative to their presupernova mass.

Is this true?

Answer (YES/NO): NO